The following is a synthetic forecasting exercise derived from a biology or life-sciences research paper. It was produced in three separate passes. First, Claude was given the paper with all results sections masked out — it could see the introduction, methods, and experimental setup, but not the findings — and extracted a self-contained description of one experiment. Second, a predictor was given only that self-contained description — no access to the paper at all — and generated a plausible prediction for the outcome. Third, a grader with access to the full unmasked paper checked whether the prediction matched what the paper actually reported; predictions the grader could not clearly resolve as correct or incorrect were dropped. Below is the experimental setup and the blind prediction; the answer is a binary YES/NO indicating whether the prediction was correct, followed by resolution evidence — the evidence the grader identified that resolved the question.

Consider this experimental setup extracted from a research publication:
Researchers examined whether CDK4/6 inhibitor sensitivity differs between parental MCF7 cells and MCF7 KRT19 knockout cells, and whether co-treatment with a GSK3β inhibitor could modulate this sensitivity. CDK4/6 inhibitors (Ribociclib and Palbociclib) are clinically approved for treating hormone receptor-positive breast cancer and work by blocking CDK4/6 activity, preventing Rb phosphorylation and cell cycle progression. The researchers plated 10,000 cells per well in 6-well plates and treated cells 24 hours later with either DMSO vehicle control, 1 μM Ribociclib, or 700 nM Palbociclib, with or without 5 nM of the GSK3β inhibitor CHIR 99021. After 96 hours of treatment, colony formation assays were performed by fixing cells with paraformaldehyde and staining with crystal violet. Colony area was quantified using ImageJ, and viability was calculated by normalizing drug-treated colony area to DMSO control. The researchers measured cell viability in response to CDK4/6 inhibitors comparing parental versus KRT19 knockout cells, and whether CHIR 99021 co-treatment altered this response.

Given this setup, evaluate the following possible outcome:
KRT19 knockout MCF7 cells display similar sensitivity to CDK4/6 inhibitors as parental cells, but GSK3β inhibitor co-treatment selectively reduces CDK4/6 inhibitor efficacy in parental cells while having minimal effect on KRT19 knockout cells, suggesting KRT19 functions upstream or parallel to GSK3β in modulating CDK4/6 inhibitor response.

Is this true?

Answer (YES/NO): NO